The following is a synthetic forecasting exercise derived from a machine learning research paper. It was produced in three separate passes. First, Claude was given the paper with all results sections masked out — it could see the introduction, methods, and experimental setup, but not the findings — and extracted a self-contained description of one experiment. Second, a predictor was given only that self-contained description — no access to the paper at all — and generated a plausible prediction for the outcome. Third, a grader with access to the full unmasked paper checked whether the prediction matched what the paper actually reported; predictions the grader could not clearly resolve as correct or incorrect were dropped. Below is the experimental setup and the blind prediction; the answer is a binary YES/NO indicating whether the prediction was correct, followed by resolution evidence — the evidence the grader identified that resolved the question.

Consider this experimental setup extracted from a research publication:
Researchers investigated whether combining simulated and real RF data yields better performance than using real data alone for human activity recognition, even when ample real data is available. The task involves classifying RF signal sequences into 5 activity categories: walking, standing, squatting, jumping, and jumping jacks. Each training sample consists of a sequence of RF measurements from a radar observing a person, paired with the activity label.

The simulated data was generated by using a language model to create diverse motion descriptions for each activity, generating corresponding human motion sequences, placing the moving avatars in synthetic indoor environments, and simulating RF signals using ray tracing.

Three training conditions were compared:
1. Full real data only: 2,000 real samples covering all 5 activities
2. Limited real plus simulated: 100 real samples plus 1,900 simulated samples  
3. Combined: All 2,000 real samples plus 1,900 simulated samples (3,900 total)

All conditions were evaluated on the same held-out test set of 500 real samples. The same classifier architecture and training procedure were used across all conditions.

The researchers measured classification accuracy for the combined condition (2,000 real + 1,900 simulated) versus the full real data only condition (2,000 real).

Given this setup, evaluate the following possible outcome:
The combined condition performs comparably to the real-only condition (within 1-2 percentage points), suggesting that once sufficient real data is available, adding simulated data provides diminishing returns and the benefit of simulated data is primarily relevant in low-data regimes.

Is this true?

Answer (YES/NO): NO